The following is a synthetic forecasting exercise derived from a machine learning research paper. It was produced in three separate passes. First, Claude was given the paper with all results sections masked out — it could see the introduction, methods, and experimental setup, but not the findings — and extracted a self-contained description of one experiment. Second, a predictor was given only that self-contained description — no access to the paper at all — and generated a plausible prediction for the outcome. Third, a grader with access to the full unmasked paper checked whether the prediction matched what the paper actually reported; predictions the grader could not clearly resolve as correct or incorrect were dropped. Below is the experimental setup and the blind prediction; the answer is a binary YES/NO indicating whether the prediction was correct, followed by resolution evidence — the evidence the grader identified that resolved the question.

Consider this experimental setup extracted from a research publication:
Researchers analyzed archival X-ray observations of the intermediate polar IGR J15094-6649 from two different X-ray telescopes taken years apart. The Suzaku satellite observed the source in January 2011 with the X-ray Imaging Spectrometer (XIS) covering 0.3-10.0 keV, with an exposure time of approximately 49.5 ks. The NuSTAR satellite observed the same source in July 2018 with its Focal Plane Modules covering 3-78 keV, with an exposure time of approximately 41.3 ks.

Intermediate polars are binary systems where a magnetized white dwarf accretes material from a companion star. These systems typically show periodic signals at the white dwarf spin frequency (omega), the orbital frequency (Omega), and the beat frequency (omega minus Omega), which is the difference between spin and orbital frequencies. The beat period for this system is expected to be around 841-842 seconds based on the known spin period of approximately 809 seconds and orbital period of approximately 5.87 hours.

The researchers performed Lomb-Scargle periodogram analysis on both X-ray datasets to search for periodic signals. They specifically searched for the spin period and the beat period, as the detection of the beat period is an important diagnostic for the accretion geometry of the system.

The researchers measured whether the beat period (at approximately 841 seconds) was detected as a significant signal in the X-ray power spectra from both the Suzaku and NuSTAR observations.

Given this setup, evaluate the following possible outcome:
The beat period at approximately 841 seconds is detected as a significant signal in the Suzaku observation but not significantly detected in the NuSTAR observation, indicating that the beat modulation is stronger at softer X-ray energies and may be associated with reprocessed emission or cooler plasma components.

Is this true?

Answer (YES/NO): NO